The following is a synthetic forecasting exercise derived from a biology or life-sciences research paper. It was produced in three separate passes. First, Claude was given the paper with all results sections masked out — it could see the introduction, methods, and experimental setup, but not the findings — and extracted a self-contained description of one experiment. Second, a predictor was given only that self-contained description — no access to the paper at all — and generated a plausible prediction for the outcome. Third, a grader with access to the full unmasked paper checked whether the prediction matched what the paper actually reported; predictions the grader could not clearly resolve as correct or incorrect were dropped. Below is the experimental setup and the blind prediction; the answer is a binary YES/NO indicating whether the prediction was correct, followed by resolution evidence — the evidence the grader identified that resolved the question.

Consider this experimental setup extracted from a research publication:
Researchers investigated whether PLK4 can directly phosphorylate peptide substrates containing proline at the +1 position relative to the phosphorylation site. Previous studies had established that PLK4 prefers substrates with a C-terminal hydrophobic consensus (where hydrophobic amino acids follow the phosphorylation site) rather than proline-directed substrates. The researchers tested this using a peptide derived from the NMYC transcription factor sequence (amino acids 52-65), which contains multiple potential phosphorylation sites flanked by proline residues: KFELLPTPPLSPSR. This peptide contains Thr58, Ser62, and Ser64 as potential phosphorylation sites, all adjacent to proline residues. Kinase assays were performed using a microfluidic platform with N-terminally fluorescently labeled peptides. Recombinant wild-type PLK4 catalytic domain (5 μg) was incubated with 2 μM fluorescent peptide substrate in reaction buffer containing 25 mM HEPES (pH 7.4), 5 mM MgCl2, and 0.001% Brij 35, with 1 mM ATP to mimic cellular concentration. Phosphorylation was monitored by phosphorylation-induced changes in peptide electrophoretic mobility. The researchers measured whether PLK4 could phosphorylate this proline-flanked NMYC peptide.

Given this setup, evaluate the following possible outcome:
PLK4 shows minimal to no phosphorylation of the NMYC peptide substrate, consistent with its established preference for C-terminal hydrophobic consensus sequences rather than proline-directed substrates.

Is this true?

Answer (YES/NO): YES